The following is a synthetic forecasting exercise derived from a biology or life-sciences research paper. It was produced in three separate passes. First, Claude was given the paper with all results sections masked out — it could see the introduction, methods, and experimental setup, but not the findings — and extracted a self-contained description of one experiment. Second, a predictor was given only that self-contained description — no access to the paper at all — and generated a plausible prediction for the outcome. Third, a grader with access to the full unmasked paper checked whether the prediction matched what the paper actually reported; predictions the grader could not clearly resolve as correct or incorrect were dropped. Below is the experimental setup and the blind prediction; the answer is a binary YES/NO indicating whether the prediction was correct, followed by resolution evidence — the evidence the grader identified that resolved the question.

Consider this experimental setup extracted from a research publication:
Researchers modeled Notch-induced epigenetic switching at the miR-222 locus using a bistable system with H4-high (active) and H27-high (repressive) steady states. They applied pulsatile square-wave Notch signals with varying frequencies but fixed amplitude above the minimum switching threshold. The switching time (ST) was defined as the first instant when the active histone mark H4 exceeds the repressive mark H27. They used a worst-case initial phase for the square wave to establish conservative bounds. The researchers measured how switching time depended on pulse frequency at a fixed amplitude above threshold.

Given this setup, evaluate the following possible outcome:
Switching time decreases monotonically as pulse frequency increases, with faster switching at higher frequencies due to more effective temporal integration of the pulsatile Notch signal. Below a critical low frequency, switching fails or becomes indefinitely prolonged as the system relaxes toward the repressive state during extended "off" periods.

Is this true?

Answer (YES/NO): NO